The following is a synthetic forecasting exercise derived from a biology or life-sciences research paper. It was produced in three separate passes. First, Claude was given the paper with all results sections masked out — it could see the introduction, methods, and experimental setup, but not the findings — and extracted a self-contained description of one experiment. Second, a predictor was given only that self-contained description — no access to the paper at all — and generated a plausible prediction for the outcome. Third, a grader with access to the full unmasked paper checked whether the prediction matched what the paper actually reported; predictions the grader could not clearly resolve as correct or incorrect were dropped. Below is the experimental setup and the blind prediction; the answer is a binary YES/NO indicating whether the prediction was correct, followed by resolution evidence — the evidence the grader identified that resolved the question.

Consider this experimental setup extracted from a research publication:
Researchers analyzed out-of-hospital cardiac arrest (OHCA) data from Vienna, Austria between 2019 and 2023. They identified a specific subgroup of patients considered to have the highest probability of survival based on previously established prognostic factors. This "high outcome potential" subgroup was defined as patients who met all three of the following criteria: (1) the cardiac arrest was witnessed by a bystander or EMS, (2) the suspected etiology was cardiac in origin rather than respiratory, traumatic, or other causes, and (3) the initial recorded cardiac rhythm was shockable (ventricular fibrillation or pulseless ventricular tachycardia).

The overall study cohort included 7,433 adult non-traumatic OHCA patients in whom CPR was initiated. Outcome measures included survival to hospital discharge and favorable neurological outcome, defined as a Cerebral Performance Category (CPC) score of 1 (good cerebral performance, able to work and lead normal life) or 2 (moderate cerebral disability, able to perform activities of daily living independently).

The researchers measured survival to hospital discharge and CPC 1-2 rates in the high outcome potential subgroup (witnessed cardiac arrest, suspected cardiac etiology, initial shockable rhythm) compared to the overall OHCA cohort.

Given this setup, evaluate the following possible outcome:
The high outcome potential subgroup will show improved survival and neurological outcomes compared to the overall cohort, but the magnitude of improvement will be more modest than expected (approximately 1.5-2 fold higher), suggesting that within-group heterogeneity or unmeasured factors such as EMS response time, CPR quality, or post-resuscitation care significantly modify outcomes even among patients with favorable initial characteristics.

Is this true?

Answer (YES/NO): NO